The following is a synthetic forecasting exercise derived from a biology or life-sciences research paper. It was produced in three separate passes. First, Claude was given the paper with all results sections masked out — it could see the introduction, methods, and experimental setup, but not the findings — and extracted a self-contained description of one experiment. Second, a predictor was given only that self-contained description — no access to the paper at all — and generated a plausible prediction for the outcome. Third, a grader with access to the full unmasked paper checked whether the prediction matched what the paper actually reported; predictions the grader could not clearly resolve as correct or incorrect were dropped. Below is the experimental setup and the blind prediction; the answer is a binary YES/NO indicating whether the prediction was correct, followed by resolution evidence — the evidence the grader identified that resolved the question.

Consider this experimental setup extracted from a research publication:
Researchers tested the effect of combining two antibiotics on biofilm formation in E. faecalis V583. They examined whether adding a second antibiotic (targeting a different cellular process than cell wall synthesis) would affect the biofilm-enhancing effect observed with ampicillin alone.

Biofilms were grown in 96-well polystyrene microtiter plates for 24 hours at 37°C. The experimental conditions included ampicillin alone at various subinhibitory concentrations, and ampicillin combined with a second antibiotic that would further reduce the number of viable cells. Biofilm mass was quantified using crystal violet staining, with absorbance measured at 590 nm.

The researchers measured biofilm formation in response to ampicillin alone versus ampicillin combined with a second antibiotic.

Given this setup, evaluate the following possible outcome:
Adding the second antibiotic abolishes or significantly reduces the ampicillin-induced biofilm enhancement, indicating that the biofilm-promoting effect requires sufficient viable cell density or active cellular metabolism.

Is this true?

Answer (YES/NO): YES